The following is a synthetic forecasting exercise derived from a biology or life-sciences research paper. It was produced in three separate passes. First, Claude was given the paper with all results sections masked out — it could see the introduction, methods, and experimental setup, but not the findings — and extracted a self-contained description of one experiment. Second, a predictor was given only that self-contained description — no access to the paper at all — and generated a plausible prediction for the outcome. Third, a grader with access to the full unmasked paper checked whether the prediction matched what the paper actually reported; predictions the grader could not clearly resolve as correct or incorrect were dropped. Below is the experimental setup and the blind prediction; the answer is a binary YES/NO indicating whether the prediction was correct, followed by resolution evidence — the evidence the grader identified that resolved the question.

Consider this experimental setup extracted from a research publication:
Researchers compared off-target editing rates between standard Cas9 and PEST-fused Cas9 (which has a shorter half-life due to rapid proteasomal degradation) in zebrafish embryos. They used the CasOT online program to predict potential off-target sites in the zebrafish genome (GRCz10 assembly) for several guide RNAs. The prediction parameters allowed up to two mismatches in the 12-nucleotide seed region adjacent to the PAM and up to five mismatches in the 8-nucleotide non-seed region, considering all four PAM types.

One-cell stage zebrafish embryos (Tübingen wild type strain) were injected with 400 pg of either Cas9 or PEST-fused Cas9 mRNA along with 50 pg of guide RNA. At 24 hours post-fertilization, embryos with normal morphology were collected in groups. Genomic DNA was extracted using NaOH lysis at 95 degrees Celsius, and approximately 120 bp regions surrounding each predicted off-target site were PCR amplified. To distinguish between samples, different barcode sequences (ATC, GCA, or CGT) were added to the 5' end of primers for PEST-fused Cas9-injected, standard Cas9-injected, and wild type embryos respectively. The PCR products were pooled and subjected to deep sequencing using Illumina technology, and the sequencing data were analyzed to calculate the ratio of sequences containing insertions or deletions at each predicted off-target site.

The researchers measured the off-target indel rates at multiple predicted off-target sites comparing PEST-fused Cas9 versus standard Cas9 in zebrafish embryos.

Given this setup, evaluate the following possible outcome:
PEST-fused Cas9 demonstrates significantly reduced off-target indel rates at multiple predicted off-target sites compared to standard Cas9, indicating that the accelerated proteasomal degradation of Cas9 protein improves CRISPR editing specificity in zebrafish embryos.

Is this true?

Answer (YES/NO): NO